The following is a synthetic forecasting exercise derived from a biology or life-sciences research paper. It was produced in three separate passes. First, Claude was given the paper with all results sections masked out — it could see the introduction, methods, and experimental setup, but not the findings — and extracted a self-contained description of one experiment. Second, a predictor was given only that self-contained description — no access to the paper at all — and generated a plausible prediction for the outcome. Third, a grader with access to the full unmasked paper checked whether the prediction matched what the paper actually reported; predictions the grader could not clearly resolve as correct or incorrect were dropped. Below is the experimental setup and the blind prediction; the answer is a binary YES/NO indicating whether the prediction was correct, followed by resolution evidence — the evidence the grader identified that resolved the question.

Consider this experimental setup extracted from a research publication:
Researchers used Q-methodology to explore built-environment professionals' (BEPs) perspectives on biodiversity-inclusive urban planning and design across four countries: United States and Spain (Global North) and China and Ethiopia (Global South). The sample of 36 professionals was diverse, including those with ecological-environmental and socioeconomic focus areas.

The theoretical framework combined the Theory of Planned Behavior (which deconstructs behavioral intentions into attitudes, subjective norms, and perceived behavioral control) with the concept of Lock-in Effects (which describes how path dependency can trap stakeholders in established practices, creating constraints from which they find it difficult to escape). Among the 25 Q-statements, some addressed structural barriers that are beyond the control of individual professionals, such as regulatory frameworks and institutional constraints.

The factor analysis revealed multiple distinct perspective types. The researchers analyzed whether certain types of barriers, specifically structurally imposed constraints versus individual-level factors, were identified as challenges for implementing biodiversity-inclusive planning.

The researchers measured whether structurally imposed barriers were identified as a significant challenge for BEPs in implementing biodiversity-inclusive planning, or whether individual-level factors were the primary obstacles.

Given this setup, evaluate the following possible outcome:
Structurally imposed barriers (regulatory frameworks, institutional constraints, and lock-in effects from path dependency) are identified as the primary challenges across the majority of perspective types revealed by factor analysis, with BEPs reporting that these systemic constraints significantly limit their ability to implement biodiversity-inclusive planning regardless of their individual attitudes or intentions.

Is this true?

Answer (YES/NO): NO